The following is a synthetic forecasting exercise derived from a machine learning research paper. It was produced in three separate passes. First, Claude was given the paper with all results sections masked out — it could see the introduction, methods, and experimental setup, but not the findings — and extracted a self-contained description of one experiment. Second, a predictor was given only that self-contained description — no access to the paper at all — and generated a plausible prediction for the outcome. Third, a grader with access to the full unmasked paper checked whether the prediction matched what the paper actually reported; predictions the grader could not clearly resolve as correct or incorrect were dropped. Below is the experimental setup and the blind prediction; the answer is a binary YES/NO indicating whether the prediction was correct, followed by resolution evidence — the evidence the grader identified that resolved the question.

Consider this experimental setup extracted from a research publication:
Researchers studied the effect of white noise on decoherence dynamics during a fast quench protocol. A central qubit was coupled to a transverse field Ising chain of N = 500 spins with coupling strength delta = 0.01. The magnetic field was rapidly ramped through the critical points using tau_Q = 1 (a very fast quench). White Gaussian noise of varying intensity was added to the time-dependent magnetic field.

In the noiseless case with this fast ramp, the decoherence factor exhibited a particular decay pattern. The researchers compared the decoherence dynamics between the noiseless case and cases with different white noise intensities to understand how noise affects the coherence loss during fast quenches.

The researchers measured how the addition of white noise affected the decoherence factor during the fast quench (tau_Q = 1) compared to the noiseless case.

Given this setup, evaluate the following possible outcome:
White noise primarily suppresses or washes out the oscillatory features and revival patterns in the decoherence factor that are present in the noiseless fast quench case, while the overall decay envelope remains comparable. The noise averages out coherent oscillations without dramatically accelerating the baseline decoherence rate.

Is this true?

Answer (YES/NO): NO